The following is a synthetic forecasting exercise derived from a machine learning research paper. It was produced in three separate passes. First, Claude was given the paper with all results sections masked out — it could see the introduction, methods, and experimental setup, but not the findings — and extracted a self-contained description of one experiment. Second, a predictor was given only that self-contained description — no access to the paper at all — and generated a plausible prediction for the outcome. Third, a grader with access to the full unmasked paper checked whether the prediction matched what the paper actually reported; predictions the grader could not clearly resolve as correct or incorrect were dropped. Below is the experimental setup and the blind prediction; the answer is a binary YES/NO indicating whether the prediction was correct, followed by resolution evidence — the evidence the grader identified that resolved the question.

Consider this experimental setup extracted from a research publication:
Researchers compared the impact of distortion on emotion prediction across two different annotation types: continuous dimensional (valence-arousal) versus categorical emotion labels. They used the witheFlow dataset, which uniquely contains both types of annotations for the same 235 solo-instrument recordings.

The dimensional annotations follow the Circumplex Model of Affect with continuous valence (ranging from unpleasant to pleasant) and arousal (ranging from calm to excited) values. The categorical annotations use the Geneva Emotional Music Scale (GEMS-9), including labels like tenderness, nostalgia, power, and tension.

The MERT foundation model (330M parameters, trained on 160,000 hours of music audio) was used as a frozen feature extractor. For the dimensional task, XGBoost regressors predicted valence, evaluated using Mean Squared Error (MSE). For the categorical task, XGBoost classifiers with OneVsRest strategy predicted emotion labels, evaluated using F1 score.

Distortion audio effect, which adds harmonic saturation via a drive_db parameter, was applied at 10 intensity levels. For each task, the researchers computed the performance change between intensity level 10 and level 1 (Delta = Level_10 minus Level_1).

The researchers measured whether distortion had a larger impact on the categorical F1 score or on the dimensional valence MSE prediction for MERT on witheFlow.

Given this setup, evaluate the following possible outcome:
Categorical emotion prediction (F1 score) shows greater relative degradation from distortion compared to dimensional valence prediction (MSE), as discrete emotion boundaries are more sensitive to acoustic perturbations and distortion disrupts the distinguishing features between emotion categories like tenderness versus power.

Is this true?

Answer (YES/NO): YES